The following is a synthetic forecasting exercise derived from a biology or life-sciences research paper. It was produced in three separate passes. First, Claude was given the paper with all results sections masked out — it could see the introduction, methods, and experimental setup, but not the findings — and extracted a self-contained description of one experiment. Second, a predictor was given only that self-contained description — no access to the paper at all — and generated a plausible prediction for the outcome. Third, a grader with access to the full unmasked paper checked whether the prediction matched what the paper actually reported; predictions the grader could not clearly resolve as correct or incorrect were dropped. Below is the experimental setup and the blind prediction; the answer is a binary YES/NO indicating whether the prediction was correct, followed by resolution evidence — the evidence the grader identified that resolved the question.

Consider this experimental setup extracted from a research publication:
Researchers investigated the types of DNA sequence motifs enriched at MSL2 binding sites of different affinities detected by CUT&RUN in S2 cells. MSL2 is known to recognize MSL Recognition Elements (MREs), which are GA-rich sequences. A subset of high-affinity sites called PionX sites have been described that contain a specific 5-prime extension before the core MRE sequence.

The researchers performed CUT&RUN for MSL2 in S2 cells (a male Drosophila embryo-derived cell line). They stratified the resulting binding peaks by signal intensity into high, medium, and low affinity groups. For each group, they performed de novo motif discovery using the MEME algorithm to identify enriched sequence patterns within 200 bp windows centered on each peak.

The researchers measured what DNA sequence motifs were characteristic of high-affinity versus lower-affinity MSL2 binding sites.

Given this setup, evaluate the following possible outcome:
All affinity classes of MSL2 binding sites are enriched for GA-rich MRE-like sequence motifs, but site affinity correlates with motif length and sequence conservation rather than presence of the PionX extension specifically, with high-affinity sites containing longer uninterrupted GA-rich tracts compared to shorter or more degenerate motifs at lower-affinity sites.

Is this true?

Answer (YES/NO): NO